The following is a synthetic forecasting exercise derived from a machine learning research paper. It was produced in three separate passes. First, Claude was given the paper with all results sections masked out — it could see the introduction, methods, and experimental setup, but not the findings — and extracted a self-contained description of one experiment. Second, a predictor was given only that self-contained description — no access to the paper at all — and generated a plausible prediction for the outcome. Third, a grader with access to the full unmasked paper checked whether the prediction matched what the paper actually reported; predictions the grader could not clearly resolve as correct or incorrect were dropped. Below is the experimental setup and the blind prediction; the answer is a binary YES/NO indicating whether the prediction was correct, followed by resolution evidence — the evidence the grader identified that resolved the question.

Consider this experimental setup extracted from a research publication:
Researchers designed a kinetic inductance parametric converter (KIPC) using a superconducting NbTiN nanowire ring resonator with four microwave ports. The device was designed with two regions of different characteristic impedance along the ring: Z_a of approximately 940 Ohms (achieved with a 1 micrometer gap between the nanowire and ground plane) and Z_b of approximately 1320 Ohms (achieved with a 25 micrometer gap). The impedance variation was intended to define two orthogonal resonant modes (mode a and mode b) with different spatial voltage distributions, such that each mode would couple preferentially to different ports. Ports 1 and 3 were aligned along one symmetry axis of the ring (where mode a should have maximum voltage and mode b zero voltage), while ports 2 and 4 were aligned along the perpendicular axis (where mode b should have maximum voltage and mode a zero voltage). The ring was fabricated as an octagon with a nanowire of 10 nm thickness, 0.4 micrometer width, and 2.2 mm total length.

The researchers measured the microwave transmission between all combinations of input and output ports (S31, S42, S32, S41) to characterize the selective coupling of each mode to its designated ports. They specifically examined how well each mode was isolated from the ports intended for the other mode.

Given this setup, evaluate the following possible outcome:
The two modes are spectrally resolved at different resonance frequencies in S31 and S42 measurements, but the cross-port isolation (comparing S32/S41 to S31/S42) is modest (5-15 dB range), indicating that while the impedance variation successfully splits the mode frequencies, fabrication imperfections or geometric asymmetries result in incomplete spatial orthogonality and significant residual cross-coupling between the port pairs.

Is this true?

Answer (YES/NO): NO